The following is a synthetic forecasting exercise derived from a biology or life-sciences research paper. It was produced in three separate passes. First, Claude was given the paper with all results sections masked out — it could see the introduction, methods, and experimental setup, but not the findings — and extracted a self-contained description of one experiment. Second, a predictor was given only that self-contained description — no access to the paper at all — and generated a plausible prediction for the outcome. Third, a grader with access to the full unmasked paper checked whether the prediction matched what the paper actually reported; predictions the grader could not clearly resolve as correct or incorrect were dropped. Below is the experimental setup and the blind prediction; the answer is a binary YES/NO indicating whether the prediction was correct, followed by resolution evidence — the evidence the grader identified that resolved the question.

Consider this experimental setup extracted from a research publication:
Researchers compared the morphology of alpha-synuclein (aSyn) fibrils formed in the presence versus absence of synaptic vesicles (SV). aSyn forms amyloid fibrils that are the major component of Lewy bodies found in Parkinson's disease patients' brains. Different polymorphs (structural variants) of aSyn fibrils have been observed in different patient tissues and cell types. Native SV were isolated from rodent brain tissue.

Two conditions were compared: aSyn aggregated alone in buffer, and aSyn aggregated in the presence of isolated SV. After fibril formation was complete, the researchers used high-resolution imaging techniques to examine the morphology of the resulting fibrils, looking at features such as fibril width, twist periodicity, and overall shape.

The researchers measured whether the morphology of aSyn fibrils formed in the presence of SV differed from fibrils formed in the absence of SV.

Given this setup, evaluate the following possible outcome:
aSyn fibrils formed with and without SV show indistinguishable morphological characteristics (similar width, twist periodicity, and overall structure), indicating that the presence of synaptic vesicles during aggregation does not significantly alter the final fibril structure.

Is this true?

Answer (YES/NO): NO